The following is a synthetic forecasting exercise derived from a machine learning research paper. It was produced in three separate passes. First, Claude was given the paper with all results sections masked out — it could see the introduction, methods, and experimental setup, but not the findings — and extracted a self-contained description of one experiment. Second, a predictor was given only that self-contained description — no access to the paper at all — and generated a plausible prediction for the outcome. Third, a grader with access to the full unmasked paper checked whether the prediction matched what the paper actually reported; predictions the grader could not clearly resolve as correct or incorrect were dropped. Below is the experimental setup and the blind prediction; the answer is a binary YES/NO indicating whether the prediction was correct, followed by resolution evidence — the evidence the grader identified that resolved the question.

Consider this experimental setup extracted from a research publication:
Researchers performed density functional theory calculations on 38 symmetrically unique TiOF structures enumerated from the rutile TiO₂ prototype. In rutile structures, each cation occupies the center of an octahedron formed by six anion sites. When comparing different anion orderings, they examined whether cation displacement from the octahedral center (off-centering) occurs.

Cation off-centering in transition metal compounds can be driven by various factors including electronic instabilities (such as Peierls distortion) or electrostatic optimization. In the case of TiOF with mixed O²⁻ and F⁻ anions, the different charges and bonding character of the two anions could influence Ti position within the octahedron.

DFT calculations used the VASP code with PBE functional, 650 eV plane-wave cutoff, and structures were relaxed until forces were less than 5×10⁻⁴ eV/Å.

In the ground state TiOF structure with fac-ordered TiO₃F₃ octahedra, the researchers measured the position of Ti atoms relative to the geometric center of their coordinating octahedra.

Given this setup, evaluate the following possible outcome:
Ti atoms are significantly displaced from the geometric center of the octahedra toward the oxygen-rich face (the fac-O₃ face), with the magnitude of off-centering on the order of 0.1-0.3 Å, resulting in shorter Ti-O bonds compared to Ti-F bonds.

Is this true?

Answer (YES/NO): YES